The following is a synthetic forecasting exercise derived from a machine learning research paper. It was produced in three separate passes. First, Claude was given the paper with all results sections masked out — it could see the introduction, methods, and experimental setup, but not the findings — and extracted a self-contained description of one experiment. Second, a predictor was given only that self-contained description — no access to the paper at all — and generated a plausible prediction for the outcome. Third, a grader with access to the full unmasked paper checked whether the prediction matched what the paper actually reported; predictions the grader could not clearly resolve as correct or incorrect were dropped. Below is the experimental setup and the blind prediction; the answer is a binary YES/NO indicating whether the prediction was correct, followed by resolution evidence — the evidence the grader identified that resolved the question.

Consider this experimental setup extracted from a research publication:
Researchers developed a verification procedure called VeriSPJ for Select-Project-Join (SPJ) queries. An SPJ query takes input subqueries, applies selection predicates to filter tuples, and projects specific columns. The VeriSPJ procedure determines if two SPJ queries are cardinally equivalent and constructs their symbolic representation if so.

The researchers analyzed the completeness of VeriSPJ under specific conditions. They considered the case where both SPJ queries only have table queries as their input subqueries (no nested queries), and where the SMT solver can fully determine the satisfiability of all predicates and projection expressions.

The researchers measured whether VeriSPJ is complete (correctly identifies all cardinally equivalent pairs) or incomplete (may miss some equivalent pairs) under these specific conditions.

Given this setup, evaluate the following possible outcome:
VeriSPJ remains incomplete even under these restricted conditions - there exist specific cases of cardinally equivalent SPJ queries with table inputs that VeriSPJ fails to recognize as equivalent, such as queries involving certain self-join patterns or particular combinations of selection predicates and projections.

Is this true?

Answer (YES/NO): NO